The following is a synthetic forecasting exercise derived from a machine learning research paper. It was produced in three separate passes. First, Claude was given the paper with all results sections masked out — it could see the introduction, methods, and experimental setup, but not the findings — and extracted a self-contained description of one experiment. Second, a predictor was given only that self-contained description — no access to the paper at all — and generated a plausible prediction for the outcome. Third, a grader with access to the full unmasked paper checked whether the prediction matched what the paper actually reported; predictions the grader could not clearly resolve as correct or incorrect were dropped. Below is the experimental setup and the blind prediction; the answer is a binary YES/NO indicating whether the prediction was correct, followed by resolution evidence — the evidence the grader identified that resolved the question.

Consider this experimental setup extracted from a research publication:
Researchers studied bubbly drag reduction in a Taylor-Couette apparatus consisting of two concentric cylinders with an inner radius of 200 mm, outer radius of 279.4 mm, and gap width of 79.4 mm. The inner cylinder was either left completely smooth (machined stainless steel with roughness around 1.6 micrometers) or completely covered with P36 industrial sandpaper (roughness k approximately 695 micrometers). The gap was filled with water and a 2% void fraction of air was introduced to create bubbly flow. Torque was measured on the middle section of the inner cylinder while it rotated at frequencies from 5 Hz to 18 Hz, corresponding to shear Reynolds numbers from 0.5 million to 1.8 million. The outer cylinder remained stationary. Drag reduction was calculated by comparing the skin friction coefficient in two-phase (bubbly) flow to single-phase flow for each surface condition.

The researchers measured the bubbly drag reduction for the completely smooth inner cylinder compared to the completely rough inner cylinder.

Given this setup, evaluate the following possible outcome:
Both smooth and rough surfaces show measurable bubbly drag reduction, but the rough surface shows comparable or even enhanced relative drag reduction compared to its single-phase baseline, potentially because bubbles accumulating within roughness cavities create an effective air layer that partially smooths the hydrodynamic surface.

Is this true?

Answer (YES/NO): NO